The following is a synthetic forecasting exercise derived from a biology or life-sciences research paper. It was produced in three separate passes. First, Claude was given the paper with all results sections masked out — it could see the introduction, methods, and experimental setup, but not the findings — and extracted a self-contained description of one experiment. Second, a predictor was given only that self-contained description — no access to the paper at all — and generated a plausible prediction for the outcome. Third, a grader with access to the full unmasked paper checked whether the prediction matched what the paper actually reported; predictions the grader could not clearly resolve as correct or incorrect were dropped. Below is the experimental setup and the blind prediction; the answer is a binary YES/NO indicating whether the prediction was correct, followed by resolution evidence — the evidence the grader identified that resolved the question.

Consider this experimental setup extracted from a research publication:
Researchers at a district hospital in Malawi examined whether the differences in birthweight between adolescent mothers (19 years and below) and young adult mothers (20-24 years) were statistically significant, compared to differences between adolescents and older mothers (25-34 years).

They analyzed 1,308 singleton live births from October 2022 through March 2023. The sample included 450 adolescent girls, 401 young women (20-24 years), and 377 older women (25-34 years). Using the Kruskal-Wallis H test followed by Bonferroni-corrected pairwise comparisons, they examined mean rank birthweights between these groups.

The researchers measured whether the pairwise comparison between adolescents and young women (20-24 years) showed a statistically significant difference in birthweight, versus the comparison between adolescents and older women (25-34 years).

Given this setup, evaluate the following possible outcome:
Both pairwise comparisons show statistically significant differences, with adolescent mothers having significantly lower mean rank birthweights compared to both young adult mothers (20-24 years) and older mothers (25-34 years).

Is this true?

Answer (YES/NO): NO